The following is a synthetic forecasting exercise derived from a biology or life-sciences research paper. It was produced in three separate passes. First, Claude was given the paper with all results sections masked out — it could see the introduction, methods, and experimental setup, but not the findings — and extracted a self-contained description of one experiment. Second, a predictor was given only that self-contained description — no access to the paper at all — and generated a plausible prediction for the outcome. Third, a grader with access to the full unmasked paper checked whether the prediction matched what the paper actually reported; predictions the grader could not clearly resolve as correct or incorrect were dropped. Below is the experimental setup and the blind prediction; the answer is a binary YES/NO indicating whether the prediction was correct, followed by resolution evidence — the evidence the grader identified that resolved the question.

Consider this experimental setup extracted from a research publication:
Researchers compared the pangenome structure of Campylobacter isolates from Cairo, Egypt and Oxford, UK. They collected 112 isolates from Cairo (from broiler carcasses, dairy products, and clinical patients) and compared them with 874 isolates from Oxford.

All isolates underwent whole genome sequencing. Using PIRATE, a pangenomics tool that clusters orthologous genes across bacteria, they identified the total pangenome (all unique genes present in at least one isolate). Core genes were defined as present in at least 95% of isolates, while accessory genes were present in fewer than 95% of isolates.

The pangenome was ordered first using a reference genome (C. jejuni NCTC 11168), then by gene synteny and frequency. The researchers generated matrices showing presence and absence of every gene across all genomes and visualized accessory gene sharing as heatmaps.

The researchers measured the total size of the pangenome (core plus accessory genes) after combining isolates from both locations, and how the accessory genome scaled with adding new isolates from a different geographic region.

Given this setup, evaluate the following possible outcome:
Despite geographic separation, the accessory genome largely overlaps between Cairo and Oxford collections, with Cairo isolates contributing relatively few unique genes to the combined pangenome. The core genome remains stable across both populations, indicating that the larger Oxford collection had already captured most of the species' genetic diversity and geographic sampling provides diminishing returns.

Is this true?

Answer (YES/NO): NO